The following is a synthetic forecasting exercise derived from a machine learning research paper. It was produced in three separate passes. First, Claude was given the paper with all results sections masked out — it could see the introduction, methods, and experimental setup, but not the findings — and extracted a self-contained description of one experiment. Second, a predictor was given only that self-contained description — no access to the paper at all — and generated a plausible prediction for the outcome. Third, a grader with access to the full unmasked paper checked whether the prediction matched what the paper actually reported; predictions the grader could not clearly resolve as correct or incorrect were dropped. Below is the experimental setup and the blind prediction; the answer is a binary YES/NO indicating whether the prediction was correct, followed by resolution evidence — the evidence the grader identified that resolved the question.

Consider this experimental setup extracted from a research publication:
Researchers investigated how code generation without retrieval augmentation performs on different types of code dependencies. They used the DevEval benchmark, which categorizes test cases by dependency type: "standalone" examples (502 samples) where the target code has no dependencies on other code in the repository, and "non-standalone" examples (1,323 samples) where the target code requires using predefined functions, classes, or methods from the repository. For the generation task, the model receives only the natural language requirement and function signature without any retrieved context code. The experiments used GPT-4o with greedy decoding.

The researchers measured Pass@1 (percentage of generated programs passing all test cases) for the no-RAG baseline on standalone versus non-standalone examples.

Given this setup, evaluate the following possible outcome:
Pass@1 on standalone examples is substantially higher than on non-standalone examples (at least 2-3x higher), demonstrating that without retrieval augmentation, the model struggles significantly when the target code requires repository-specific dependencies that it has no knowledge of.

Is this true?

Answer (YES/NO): YES